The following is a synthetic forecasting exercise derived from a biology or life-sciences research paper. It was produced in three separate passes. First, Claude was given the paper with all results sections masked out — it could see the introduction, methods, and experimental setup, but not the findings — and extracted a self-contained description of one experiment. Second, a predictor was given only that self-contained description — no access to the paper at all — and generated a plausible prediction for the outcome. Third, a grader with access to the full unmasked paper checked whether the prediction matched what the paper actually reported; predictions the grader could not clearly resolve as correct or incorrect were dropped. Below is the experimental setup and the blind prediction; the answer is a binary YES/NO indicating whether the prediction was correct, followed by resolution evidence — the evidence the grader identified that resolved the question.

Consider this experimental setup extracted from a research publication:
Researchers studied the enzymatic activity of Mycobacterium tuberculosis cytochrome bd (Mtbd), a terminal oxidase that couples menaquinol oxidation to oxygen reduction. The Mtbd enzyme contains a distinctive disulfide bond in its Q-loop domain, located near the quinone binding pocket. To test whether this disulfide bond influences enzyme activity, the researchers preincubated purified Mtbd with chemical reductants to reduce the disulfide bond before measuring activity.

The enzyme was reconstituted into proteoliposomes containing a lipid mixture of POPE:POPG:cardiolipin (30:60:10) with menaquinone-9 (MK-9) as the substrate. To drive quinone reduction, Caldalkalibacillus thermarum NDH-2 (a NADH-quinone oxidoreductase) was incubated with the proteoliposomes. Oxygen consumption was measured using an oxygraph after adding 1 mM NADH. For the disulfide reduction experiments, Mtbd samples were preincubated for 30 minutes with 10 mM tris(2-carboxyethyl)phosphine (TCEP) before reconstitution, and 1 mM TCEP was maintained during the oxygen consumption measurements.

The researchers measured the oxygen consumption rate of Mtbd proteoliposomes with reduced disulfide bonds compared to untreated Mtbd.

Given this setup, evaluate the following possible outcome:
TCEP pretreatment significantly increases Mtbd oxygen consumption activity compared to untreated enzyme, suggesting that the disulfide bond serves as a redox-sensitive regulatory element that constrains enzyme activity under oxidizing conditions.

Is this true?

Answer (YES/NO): NO